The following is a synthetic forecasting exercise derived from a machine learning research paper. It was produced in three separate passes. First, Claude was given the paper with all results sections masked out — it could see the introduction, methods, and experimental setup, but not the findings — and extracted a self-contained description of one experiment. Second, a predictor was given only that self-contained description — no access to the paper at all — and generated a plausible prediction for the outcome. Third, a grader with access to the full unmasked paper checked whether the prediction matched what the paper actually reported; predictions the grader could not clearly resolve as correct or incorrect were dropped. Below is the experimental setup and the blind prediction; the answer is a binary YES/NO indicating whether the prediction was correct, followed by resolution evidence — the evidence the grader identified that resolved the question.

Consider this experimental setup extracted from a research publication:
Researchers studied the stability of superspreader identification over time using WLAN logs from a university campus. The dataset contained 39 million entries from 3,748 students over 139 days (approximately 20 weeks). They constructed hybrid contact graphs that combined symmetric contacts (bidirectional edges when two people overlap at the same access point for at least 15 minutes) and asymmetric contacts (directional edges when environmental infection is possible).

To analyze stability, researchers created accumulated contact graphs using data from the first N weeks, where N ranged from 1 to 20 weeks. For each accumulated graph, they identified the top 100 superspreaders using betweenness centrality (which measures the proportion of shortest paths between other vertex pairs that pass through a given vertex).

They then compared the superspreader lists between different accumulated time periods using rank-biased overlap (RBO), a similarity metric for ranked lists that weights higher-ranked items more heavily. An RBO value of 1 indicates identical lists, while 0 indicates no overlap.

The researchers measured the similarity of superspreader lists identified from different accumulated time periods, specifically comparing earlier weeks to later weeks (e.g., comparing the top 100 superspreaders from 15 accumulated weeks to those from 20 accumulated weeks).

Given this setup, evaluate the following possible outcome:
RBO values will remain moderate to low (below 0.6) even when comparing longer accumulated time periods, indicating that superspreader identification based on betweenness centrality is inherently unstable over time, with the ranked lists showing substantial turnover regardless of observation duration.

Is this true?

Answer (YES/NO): NO